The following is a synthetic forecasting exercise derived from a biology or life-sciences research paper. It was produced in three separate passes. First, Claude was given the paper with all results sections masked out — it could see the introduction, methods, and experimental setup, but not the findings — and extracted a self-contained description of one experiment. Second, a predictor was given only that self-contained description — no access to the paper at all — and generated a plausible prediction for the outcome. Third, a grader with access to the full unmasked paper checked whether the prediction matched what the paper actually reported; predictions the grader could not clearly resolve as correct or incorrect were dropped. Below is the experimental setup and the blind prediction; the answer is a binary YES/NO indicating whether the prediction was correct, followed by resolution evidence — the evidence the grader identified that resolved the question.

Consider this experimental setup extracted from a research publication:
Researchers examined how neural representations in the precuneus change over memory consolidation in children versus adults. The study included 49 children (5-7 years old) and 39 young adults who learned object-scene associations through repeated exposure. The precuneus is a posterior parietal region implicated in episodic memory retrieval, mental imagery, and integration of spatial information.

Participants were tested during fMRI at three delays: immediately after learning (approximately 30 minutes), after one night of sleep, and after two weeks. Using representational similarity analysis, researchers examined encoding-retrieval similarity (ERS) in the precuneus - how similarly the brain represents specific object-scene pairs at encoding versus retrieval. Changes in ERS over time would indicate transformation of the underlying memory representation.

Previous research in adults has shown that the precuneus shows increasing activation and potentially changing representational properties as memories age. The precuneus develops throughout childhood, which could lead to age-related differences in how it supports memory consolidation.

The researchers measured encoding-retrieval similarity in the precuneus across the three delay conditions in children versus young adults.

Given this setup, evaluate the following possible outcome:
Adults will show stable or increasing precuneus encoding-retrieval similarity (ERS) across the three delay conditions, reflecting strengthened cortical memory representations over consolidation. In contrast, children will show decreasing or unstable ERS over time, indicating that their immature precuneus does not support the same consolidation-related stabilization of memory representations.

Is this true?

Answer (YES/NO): NO